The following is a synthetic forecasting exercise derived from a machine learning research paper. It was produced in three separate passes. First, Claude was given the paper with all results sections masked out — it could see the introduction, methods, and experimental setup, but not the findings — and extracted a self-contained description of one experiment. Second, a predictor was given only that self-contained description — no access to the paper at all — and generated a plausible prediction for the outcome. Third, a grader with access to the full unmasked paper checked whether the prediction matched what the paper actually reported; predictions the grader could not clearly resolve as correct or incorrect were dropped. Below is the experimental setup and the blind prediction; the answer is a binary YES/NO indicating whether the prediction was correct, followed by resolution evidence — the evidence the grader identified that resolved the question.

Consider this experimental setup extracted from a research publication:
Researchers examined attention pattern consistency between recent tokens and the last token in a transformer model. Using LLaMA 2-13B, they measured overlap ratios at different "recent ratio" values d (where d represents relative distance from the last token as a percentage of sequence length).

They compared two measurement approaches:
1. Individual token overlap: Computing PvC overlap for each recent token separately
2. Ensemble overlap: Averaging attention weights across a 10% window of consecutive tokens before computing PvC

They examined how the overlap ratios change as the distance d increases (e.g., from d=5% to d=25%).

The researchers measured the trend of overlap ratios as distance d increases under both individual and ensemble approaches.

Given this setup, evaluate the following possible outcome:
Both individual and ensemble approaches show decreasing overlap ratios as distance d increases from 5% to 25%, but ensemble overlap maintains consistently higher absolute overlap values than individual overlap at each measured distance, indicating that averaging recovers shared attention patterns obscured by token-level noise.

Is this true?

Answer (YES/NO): NO